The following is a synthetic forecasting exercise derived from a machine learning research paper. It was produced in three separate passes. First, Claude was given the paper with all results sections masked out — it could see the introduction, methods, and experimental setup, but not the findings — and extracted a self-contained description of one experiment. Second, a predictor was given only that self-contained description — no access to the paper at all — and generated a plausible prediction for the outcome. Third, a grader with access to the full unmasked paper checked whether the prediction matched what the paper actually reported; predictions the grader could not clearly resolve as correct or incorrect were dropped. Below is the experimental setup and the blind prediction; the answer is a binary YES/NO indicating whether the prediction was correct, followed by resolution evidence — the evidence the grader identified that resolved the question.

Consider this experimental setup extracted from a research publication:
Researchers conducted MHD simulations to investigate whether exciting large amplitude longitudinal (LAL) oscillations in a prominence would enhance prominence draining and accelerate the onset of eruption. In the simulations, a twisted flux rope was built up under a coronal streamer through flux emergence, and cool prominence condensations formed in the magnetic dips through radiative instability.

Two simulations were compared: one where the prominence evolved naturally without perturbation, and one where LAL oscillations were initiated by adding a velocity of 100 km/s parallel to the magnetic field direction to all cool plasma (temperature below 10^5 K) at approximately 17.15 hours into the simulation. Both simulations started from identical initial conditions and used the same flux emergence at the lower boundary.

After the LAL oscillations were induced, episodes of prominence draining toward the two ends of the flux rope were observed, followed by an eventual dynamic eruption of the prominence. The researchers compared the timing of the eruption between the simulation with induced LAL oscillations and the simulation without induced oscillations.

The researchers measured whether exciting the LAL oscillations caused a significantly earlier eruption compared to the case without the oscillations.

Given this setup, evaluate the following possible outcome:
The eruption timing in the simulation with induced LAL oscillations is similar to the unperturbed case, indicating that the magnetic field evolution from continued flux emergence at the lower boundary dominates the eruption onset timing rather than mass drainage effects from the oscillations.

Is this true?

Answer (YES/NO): NO